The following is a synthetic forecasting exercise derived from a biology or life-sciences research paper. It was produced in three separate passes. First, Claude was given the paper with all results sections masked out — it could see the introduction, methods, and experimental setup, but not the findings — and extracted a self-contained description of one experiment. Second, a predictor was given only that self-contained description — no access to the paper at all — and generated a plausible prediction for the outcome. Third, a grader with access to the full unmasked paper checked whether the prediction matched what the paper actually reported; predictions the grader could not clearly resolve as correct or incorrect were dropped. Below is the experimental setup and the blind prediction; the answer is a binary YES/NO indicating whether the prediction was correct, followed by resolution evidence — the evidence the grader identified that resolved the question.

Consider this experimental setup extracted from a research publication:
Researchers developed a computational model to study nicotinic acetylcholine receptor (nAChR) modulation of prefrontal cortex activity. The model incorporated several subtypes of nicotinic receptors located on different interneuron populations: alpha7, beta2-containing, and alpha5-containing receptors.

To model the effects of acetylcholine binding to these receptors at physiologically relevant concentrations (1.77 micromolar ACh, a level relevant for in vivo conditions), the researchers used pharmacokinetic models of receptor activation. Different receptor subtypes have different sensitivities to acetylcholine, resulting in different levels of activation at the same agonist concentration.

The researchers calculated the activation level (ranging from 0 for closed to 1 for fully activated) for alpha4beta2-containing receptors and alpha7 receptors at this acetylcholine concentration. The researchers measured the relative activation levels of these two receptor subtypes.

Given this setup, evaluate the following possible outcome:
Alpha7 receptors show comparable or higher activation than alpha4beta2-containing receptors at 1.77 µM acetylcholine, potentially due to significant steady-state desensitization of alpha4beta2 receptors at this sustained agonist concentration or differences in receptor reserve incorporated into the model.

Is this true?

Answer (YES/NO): NO